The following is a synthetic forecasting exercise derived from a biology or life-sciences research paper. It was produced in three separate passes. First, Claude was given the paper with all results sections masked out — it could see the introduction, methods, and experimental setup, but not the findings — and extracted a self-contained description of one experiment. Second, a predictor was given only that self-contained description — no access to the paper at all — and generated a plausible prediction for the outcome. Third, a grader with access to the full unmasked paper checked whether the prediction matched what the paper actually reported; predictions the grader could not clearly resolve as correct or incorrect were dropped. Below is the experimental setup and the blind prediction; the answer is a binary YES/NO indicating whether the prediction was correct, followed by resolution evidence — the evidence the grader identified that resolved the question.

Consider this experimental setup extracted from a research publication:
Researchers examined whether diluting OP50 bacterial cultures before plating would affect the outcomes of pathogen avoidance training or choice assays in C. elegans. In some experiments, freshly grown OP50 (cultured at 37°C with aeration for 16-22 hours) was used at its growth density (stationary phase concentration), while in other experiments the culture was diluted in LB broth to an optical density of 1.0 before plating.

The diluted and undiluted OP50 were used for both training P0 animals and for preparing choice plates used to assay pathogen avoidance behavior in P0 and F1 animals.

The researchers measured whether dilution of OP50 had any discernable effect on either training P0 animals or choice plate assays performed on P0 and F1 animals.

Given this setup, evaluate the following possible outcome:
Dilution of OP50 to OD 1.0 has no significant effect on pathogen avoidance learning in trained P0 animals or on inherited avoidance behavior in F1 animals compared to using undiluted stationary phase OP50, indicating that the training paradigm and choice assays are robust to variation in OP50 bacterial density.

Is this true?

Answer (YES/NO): YES